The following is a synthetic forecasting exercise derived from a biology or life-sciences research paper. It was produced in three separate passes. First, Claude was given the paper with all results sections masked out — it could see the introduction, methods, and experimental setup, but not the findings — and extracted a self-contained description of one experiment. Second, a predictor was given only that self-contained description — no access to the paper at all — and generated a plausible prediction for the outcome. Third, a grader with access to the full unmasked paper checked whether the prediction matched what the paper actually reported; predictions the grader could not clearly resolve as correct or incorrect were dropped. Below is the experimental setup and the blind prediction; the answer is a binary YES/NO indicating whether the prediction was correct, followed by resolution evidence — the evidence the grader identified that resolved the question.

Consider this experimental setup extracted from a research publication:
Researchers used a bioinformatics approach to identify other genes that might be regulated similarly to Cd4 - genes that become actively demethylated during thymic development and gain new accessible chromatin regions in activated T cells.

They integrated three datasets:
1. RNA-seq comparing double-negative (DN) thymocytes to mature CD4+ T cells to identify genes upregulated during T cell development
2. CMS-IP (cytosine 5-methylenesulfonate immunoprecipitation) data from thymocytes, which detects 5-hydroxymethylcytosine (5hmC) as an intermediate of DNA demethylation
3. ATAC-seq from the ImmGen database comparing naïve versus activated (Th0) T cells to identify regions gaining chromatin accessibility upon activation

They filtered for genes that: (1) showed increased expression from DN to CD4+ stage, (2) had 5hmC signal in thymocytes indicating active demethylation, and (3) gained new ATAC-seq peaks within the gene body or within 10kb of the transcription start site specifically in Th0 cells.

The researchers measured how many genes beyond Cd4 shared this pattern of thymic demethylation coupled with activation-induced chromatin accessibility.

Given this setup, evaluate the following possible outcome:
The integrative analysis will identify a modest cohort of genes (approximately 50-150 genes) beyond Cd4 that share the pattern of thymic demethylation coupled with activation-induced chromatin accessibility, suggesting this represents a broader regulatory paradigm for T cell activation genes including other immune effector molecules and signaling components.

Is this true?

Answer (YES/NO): NO